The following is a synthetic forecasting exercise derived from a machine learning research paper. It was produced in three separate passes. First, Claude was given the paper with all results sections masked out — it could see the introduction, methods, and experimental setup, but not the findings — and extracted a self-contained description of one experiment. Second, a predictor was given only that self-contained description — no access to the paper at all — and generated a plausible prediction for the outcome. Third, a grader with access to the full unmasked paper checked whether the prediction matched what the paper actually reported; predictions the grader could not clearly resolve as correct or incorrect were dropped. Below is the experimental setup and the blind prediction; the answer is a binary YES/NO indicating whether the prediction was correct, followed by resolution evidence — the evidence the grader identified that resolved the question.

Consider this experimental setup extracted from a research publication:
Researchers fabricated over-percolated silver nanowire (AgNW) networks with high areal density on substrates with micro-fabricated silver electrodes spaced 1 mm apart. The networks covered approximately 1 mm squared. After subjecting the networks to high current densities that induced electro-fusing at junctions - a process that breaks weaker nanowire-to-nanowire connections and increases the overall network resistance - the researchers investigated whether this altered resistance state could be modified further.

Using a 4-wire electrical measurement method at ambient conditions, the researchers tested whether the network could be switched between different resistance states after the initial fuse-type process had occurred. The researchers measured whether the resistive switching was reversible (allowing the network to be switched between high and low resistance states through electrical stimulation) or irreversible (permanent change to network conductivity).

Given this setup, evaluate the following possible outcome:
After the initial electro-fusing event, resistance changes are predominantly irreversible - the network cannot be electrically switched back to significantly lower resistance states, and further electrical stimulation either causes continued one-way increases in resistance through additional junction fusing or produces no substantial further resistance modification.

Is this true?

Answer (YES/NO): NO